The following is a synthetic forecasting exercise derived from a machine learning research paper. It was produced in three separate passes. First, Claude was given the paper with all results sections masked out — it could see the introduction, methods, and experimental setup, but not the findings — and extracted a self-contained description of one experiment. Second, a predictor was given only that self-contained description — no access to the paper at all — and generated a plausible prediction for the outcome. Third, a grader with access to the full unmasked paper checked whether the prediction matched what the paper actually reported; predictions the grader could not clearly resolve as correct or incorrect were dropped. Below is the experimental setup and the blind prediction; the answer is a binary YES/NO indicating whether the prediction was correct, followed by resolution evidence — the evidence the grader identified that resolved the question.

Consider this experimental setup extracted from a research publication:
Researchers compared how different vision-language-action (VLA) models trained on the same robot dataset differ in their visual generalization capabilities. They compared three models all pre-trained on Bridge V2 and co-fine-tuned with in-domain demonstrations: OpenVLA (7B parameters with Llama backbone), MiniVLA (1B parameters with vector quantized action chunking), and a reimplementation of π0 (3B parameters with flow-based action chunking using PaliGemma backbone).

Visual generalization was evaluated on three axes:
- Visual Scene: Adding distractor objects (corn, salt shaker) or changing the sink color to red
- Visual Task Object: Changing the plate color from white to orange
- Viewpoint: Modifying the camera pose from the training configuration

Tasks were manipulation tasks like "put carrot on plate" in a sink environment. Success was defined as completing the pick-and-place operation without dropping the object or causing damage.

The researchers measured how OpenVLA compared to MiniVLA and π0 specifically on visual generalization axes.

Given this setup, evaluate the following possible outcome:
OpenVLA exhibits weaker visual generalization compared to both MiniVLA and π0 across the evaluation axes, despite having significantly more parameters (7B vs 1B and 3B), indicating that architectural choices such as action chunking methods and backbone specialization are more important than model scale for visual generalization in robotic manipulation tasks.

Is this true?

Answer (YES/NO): YES